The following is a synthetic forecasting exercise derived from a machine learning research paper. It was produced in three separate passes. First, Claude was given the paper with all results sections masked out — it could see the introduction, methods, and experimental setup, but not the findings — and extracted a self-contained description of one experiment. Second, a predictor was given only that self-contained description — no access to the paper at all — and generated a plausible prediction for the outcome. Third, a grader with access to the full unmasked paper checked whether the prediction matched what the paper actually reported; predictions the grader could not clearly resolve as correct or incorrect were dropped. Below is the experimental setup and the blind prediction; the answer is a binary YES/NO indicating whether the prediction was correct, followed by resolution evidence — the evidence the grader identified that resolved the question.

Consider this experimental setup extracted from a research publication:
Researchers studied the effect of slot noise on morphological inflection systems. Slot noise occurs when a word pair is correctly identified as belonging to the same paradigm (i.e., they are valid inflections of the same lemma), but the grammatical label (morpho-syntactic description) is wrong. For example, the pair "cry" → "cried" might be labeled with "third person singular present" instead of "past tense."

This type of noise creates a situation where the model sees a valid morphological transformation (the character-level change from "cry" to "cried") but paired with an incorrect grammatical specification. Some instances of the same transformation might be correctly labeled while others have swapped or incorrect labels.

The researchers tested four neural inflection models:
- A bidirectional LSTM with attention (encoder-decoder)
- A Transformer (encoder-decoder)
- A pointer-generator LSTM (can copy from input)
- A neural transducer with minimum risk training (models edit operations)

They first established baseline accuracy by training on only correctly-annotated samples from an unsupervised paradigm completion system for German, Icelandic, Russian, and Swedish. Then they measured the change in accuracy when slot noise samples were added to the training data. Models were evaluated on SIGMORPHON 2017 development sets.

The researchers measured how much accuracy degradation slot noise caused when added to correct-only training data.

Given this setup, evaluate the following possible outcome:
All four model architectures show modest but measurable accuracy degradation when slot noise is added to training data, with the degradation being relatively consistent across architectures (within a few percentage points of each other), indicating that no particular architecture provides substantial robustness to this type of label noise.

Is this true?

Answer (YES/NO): NO